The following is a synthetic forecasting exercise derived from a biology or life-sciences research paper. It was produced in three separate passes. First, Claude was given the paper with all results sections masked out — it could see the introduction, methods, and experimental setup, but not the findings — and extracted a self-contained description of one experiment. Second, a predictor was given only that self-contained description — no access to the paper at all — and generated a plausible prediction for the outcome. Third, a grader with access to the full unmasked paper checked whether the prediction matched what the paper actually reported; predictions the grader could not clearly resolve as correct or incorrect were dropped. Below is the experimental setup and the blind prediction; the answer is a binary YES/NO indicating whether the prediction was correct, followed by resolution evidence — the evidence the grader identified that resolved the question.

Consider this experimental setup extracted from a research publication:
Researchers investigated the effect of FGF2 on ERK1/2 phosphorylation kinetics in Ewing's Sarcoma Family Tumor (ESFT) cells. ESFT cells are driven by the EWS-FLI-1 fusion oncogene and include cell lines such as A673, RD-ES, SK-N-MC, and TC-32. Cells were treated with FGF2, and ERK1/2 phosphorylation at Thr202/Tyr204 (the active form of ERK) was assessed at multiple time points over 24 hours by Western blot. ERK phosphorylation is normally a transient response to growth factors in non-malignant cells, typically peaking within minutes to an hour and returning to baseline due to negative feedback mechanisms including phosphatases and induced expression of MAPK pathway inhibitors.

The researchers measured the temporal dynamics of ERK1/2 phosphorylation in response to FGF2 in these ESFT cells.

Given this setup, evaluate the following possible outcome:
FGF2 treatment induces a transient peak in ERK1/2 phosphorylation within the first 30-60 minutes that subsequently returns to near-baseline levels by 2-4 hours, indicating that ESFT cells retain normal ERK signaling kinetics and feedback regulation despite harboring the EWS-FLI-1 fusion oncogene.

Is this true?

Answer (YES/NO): NO